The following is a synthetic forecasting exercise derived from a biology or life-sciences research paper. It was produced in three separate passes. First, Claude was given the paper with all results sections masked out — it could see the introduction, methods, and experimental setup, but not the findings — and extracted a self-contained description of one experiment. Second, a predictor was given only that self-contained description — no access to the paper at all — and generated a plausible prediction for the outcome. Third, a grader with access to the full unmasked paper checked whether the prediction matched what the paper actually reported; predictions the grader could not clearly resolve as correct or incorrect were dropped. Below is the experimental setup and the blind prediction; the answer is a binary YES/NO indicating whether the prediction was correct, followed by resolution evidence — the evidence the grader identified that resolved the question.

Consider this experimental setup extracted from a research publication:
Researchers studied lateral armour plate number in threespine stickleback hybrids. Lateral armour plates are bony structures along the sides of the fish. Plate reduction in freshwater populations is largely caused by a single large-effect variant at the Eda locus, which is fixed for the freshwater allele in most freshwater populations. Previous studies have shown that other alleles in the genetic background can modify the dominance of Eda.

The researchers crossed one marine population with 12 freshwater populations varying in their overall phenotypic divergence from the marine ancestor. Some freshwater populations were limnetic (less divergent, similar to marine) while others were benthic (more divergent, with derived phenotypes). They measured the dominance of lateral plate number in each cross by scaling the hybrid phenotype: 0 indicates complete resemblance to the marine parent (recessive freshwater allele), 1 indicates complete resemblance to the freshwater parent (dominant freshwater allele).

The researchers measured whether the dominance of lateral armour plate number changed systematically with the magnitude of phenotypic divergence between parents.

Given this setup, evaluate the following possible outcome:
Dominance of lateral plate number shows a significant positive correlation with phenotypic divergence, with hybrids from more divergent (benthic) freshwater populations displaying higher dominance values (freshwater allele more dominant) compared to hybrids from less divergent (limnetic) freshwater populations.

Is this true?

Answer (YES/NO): YES